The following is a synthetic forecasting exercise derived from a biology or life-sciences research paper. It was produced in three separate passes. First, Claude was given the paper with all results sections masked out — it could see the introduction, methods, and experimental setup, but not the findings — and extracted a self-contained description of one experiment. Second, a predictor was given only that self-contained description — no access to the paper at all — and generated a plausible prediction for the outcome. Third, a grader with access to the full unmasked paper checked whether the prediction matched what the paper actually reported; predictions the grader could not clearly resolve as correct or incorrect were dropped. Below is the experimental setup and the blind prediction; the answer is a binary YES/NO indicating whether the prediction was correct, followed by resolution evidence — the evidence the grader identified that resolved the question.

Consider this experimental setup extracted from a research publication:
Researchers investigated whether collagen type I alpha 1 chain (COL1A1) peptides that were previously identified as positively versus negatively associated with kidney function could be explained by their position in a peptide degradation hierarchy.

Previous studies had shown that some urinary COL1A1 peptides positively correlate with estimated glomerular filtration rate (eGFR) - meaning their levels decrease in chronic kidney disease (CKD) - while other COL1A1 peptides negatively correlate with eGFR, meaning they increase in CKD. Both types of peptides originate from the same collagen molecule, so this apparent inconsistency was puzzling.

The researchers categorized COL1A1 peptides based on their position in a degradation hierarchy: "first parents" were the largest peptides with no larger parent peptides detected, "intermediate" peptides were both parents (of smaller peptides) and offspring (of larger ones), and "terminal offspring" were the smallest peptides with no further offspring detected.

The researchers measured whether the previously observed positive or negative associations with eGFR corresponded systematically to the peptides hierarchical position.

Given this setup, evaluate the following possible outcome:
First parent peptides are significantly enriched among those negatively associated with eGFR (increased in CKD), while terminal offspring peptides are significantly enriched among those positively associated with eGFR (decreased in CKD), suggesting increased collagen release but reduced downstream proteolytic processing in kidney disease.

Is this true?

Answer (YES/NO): NO